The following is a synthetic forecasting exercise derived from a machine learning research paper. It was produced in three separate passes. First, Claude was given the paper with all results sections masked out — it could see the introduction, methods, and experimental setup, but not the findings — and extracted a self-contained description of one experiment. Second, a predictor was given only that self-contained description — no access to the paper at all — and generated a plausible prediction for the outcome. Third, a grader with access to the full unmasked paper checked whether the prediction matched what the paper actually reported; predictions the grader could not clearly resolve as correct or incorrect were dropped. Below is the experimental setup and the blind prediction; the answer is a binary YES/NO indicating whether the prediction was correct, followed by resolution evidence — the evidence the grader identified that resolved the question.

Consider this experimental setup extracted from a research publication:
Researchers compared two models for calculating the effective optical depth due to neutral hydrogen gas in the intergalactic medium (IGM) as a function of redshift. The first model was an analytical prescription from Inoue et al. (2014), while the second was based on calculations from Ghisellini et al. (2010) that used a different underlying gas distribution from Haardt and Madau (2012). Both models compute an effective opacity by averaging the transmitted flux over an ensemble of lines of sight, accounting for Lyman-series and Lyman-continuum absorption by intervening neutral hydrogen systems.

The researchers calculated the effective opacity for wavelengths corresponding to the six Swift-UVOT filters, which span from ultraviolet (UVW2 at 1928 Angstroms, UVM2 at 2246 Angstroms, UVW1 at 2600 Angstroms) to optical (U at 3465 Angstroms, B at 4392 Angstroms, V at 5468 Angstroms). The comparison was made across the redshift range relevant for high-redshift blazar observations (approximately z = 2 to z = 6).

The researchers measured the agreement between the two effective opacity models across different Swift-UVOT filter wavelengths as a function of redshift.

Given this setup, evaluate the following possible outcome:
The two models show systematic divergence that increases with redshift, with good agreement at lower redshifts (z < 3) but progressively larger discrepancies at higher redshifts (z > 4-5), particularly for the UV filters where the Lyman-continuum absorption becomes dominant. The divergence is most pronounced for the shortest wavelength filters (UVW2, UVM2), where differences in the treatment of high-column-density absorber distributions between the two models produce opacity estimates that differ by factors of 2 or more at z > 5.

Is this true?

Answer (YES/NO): NO